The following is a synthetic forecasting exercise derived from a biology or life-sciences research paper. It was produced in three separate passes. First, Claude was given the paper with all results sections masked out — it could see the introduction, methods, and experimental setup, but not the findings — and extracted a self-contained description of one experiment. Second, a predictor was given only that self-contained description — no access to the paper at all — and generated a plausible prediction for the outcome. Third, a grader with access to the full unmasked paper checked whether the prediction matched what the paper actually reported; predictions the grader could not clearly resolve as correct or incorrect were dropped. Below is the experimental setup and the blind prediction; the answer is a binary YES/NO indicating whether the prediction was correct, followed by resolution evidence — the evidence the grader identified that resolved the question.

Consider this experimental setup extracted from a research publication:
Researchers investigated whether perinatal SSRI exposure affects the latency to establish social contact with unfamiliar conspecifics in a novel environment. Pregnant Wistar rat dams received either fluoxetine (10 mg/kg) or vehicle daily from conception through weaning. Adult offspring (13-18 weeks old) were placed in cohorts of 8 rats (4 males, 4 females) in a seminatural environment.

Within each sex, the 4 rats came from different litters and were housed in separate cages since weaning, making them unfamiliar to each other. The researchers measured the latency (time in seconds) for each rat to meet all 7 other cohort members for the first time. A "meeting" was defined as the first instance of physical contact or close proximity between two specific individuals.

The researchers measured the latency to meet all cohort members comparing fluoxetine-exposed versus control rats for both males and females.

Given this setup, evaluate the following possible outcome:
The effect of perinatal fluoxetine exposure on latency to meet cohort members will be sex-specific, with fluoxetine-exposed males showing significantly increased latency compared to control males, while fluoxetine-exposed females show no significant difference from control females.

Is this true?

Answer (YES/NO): NO